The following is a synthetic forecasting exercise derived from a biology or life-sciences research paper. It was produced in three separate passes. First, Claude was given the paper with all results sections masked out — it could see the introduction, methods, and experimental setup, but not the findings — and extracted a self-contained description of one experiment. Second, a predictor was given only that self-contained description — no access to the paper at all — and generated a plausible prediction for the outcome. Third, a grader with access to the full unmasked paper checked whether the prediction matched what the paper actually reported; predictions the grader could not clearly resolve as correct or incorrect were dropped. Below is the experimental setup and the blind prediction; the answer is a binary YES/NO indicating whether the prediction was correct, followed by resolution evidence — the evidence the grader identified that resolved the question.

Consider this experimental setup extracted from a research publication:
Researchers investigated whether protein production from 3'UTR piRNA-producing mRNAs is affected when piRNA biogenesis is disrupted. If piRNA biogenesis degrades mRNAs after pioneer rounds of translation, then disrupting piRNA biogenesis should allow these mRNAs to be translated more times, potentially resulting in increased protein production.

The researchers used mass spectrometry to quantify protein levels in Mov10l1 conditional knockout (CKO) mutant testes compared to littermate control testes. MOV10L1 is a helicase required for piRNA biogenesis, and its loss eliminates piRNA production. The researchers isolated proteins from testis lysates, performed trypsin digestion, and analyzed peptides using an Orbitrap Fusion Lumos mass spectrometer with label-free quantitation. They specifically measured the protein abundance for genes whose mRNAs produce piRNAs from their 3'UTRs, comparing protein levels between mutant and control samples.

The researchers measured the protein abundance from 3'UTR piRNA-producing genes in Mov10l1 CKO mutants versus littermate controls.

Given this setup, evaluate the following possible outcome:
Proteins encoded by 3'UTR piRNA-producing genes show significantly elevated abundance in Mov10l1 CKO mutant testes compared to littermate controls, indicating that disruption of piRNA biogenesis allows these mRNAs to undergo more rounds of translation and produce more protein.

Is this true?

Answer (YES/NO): YES